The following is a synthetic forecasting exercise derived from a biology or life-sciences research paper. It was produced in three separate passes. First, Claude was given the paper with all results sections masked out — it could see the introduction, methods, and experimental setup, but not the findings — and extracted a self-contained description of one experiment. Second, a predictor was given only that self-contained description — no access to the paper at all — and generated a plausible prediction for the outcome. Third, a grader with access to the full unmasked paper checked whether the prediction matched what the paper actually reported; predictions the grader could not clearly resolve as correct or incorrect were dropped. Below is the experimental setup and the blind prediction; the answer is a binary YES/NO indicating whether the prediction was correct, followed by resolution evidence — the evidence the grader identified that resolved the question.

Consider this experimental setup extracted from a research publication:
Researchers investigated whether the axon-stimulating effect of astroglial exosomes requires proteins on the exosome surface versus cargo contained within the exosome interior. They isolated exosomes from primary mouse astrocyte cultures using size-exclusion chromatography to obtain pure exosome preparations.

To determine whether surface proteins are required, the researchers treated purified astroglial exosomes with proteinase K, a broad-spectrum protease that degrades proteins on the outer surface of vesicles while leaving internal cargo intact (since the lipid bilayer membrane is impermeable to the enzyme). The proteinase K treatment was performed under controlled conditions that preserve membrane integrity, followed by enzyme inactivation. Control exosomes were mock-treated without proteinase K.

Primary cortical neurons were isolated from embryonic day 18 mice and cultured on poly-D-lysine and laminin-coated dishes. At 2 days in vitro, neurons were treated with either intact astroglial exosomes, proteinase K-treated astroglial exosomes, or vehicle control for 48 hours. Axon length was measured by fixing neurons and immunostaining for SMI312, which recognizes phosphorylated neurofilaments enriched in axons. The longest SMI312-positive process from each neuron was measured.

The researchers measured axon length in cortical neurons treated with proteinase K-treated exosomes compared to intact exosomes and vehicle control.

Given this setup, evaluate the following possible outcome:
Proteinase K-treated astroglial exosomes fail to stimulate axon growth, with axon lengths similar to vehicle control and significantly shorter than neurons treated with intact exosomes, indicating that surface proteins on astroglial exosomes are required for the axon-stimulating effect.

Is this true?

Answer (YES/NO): YES